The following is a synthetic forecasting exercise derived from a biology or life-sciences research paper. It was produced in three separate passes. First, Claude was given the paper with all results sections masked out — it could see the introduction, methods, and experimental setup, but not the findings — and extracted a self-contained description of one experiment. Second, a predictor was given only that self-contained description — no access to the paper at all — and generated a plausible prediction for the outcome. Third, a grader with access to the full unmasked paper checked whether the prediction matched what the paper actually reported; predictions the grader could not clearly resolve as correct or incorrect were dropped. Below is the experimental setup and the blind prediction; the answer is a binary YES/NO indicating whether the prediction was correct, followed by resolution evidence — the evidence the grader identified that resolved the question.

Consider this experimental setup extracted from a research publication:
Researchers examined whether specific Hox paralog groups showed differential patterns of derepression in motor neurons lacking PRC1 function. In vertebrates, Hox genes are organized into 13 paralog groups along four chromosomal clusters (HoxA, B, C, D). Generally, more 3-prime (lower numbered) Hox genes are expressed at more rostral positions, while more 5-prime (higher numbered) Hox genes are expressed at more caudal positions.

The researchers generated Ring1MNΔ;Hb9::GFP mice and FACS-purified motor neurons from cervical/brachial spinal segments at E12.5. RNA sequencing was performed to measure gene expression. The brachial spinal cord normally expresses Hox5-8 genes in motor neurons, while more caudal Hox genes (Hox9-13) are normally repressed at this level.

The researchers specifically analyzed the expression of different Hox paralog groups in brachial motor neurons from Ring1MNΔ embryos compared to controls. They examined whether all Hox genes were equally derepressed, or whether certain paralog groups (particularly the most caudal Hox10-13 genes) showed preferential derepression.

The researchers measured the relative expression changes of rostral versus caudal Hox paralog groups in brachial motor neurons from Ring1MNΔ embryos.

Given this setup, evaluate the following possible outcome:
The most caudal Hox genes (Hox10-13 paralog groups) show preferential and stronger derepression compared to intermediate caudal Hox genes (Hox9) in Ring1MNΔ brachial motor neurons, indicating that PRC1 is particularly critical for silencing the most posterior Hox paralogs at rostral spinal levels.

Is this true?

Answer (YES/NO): YES